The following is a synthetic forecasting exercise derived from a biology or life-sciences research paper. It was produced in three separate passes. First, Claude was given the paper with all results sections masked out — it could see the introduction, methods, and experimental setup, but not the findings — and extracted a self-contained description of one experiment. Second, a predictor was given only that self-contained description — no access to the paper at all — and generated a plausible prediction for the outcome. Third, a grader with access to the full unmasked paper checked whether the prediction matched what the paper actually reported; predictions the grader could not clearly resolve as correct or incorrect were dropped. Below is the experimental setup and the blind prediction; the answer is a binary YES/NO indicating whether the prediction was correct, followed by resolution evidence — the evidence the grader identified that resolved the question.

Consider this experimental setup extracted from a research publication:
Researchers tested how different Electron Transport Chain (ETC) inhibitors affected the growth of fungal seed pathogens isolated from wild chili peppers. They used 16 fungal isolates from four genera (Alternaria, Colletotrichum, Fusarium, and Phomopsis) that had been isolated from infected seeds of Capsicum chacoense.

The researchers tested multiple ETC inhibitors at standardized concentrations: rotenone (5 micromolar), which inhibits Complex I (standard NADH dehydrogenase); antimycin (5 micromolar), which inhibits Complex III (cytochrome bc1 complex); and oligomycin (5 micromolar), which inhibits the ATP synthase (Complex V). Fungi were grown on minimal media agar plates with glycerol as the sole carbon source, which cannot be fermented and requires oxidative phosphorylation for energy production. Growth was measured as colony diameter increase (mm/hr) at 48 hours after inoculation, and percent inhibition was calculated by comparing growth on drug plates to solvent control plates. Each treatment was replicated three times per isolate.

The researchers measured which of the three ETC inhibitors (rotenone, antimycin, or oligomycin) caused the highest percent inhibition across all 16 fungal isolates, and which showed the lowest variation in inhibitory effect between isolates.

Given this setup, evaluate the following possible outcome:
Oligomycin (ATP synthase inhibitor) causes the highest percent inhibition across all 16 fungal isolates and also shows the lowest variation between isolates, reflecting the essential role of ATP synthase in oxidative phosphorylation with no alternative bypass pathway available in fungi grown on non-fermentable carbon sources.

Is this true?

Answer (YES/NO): YES